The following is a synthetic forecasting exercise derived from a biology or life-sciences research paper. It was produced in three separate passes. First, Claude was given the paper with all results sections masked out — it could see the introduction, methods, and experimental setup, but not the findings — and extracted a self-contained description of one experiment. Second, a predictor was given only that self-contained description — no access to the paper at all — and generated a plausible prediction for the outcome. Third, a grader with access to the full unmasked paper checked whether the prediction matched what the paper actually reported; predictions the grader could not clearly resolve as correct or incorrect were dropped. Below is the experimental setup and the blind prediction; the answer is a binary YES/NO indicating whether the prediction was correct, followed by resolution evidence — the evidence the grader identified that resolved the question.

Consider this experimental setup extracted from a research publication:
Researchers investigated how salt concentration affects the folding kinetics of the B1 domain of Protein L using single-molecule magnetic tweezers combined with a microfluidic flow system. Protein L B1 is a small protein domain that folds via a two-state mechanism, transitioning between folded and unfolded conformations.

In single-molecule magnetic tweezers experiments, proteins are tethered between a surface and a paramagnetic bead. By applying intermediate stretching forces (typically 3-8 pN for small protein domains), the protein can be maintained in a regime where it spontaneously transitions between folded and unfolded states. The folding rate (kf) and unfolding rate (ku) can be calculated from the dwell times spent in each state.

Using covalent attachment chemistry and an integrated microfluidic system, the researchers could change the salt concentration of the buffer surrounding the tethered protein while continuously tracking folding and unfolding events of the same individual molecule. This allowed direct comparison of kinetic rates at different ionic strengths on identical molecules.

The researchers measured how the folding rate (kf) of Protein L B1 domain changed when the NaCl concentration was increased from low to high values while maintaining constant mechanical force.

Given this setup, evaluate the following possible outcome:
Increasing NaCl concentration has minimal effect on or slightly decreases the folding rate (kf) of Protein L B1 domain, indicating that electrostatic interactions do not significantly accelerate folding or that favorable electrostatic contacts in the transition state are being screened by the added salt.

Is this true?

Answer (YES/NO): NO